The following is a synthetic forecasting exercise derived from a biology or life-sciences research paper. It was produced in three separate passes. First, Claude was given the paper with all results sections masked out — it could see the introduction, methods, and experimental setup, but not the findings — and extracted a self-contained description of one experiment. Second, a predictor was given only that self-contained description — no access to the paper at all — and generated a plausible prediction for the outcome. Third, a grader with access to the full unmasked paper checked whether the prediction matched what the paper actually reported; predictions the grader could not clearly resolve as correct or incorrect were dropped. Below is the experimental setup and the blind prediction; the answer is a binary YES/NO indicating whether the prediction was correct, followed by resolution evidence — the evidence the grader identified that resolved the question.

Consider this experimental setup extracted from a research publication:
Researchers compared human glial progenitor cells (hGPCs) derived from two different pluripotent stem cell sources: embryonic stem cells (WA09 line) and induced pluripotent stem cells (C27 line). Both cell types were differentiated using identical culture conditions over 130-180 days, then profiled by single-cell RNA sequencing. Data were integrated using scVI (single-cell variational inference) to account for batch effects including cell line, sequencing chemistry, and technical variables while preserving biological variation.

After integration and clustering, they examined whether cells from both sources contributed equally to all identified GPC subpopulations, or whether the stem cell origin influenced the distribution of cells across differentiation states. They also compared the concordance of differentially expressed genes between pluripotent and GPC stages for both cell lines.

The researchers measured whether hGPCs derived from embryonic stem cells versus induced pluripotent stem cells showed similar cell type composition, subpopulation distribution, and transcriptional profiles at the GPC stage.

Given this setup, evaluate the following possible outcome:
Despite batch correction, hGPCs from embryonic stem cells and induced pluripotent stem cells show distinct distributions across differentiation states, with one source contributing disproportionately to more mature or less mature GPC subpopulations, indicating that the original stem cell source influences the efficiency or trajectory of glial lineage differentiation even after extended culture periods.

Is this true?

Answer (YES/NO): NO